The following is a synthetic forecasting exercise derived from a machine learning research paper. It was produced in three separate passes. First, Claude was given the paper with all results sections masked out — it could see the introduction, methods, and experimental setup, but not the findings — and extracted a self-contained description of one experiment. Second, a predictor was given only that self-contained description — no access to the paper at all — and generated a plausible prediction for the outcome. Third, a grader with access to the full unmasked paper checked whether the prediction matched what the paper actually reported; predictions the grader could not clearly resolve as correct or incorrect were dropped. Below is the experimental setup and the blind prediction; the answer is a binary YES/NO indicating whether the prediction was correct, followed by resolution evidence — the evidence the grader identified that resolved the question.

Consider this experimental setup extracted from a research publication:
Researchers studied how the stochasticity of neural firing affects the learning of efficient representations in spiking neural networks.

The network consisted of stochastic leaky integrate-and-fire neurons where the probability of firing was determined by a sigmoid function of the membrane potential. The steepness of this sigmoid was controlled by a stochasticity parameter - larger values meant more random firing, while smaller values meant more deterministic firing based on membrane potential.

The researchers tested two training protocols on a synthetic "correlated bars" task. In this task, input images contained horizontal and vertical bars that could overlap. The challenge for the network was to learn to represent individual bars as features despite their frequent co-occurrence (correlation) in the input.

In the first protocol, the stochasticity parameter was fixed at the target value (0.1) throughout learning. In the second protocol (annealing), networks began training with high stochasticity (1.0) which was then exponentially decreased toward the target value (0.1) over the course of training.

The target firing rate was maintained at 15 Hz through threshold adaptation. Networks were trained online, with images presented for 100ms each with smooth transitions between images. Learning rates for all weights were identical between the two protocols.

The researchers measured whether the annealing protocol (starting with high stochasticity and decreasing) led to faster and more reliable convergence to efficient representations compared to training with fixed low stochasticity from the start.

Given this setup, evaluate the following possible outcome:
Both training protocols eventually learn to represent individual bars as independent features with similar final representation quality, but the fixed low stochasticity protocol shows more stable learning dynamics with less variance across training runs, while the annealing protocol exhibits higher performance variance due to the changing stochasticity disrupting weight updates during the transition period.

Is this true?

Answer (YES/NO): NO